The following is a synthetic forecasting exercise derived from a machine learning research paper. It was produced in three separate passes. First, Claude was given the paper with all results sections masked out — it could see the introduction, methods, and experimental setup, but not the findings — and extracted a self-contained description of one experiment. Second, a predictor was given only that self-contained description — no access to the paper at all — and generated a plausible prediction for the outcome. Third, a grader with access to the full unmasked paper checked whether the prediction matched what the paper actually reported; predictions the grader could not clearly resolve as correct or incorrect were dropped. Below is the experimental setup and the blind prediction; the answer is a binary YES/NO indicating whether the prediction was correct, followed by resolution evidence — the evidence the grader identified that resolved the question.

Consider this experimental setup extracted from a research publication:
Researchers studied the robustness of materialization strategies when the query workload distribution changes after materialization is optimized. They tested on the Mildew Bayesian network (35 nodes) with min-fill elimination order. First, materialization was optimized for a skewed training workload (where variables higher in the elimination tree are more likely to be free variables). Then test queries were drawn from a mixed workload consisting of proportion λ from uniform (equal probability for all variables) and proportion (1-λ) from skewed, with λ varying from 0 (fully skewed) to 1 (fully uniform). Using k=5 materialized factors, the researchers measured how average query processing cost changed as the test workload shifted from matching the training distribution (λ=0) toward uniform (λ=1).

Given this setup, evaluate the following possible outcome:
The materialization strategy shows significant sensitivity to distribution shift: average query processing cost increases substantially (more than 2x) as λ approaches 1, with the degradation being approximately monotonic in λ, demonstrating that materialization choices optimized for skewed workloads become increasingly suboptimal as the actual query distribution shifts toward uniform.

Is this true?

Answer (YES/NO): NO